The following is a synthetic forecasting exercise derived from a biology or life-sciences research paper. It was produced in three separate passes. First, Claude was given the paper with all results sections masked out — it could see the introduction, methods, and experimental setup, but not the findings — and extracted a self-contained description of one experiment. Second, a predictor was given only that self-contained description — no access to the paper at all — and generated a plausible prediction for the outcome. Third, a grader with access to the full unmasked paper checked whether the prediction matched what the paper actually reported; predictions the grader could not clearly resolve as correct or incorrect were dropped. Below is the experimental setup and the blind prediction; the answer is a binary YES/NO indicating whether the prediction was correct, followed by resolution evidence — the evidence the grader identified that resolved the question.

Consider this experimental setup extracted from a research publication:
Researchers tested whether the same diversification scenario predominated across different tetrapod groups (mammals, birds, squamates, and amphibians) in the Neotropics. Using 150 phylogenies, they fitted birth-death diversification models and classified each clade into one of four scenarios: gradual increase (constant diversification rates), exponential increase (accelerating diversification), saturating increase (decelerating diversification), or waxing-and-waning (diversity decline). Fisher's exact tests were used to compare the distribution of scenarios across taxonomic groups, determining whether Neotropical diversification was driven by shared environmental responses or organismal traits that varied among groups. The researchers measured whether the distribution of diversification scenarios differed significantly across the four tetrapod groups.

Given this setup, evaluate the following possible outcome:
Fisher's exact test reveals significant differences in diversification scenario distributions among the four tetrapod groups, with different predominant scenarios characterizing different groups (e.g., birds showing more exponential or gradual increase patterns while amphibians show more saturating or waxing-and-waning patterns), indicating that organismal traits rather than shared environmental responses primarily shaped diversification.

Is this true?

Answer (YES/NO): NO